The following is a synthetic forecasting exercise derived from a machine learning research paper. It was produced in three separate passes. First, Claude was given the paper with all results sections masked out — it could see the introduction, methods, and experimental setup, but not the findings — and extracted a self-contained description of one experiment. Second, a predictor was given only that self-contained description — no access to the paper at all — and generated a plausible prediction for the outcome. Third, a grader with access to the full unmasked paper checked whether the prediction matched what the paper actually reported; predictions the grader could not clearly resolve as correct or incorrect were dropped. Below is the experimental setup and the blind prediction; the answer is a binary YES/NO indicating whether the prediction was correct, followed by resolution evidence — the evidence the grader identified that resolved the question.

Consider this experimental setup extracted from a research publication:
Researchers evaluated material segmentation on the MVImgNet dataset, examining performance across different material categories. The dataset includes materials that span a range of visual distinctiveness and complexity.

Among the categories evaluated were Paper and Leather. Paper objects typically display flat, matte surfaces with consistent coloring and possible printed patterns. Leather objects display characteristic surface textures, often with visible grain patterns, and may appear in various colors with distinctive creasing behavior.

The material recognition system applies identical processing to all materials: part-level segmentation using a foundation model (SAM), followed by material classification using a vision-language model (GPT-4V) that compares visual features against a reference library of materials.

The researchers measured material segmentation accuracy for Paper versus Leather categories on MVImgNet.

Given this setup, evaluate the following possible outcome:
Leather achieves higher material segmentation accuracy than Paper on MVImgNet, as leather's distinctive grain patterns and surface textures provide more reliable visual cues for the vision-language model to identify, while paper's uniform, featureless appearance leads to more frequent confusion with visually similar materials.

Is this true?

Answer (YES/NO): NO